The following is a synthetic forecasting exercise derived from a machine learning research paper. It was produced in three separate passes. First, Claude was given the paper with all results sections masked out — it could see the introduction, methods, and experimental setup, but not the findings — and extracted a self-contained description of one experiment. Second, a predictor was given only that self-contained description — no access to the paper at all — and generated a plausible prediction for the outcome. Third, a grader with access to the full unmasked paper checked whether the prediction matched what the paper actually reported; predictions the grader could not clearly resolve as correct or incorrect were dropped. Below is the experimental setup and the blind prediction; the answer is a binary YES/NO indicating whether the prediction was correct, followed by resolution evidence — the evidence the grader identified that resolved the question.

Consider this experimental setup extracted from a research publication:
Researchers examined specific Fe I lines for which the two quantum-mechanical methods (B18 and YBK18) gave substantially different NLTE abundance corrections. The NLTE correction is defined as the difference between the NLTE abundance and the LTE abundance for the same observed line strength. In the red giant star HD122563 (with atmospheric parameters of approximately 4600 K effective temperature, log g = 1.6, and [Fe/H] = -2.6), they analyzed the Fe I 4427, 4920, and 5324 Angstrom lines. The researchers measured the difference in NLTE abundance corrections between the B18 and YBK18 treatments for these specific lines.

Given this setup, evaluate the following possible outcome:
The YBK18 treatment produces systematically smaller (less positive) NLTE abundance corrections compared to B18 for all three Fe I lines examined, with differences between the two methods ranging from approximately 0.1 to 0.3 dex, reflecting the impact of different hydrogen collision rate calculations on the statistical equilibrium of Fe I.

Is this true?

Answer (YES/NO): NO